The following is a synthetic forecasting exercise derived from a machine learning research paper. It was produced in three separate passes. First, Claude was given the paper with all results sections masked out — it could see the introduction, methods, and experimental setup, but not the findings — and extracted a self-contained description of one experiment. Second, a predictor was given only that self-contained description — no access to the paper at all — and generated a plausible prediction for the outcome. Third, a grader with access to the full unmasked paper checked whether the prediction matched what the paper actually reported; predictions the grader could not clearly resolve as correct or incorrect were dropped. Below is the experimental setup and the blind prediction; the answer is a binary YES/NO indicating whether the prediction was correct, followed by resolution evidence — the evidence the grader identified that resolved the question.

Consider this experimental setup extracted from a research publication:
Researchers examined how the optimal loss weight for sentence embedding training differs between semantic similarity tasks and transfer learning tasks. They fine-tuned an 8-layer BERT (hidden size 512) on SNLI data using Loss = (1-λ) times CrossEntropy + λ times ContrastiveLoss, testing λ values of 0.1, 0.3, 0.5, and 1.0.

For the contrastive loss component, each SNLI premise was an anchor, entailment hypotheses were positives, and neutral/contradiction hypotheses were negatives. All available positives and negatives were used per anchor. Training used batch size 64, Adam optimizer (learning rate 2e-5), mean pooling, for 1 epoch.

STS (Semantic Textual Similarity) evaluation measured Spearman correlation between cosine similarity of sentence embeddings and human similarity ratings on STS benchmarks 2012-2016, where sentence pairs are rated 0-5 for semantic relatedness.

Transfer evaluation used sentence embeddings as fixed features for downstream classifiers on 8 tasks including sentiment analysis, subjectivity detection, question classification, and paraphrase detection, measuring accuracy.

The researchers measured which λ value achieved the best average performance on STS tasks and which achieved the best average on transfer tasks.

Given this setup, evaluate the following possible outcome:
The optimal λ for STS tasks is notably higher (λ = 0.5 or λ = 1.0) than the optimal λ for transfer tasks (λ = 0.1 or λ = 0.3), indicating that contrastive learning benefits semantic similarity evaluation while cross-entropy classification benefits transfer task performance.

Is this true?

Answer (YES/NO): NO